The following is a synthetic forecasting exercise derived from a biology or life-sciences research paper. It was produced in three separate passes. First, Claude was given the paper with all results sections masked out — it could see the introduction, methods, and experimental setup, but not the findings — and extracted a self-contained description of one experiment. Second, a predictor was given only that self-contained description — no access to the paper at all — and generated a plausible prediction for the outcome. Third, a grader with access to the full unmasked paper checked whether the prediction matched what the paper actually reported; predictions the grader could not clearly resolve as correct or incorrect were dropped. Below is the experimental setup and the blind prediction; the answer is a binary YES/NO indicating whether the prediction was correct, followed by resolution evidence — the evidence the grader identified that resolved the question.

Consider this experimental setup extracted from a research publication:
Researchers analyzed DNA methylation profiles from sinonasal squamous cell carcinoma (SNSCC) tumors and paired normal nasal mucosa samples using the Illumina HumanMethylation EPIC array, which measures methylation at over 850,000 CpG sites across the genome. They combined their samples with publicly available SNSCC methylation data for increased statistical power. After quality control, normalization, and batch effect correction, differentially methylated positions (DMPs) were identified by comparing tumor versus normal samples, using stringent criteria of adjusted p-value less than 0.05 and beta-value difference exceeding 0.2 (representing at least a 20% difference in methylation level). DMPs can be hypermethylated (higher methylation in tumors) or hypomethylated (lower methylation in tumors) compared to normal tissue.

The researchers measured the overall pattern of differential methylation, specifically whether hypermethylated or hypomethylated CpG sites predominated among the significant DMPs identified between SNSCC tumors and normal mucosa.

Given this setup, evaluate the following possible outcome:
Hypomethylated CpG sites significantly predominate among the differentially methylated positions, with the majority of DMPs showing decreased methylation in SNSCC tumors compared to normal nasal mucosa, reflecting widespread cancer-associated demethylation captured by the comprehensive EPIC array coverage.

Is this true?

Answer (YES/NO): YES